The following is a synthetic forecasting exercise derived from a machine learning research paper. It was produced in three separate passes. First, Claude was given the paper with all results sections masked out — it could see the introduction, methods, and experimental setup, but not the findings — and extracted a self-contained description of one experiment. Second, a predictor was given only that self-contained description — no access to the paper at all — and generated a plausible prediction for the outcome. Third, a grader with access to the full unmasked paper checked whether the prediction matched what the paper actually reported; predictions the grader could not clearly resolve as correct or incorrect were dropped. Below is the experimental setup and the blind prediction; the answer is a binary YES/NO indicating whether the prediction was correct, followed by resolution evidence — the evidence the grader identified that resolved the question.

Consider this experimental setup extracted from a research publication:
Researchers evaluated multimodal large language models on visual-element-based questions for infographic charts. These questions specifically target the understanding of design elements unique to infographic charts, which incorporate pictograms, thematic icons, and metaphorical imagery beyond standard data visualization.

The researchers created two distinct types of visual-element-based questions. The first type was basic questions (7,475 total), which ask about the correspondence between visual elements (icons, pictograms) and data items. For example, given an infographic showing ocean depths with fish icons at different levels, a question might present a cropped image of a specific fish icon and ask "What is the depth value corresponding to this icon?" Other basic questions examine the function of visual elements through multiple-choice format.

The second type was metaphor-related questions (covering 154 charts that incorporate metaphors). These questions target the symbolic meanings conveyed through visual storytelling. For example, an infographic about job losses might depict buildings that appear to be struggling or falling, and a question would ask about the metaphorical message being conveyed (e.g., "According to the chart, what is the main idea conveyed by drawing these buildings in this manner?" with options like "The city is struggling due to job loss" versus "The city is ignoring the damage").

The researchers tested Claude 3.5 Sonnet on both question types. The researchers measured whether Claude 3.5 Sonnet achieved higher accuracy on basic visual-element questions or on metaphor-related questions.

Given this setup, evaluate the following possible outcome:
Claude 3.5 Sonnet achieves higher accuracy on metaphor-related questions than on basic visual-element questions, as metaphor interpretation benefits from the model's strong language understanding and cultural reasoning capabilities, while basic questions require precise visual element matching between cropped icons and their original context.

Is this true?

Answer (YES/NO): NO